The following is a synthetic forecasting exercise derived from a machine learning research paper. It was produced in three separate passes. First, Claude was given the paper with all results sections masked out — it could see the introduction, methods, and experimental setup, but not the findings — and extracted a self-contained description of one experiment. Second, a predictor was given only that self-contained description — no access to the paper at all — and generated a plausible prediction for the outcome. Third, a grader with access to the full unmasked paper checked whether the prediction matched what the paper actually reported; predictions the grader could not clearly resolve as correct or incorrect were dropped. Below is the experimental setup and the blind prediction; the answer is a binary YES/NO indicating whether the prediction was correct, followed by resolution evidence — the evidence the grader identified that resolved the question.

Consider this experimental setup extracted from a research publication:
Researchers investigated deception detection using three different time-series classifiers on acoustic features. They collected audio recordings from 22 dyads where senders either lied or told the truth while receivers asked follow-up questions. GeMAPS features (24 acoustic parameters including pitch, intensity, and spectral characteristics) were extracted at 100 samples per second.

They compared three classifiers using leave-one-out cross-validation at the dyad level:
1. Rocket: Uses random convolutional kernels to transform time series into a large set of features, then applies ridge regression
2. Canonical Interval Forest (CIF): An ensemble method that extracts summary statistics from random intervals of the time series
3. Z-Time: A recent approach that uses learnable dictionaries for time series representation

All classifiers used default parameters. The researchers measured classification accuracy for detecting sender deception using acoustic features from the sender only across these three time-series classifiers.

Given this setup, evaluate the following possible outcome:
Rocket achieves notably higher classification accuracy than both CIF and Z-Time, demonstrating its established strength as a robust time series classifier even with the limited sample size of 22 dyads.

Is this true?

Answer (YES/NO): NO